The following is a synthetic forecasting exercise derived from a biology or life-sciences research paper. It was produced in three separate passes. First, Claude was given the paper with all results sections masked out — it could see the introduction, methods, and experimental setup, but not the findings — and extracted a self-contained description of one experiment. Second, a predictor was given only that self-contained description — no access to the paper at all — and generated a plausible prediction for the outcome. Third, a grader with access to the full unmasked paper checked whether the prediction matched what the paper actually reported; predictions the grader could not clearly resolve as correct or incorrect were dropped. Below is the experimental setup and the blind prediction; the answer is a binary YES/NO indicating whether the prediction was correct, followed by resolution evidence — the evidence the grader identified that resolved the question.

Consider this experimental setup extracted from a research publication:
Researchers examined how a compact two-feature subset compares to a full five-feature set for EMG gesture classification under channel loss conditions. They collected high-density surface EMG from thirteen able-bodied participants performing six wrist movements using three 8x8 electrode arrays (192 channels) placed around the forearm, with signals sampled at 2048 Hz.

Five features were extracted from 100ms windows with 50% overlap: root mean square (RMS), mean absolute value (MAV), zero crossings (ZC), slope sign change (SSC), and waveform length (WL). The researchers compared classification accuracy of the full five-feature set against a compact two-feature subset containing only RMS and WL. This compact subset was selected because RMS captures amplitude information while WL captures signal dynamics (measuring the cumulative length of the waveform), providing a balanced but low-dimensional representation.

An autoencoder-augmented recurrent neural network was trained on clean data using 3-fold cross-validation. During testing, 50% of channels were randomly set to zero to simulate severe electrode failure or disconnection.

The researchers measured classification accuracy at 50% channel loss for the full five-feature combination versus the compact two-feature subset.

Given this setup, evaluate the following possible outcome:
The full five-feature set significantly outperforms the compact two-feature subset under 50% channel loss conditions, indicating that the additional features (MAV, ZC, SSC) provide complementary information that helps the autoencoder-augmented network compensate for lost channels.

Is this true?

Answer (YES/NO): NO